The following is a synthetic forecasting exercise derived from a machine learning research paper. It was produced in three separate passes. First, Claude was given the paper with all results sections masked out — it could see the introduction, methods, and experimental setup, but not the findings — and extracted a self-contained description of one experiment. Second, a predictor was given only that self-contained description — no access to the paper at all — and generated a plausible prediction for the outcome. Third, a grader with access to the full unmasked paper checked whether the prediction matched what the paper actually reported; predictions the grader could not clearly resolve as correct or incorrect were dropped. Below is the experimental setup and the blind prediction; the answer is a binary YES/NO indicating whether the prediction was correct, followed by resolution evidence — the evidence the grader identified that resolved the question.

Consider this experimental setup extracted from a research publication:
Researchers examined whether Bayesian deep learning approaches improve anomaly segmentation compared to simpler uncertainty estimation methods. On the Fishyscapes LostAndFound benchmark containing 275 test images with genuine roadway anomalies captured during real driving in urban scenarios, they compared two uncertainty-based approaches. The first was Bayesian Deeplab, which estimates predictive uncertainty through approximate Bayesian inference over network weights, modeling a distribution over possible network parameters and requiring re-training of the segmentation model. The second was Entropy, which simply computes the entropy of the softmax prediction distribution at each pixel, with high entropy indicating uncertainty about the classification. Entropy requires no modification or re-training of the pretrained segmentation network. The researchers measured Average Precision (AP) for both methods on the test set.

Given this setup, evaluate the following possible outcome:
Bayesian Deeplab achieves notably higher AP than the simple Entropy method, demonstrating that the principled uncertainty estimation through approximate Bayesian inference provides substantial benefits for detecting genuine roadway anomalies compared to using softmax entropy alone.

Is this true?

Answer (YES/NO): YES